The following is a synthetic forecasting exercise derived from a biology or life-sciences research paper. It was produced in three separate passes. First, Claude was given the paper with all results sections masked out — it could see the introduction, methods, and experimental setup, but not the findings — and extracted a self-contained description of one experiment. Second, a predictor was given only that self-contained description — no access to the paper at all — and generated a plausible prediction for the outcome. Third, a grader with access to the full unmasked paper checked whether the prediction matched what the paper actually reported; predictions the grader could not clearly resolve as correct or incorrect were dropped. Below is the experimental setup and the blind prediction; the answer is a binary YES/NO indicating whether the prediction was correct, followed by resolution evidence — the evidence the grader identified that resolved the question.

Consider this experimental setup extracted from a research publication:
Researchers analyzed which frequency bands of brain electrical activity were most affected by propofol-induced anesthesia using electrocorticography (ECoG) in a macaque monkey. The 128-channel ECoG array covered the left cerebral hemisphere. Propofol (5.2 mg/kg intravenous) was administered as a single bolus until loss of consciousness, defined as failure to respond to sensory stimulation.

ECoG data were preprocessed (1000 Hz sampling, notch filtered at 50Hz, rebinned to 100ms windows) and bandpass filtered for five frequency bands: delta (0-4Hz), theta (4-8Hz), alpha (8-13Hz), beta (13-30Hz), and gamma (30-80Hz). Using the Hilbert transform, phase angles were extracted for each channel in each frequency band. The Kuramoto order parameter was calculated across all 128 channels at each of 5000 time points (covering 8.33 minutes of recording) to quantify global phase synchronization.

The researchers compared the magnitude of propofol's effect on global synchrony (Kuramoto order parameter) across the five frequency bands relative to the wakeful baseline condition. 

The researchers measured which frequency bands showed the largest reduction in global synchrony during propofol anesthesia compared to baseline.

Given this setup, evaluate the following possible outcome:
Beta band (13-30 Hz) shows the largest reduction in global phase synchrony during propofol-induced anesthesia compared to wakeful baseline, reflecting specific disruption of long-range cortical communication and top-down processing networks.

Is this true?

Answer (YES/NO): NO